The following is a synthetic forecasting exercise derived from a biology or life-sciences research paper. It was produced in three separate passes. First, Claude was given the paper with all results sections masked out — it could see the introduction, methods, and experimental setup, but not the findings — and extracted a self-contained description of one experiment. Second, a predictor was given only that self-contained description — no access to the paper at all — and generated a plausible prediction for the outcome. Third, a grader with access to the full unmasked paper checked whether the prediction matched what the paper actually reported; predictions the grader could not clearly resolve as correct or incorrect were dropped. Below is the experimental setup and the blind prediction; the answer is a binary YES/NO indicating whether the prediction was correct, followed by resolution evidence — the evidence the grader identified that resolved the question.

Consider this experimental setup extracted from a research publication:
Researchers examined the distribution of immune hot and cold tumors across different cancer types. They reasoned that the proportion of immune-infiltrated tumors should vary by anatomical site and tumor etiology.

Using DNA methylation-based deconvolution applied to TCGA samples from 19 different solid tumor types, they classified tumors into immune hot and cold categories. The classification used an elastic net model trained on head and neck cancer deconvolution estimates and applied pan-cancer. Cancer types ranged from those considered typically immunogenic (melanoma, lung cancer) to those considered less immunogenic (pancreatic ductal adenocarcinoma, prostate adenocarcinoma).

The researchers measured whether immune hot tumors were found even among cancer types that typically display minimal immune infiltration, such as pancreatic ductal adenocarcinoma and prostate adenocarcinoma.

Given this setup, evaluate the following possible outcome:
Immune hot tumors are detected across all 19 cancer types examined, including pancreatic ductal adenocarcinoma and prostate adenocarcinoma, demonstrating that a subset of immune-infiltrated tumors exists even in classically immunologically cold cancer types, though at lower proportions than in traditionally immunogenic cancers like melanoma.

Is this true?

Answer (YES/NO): YES